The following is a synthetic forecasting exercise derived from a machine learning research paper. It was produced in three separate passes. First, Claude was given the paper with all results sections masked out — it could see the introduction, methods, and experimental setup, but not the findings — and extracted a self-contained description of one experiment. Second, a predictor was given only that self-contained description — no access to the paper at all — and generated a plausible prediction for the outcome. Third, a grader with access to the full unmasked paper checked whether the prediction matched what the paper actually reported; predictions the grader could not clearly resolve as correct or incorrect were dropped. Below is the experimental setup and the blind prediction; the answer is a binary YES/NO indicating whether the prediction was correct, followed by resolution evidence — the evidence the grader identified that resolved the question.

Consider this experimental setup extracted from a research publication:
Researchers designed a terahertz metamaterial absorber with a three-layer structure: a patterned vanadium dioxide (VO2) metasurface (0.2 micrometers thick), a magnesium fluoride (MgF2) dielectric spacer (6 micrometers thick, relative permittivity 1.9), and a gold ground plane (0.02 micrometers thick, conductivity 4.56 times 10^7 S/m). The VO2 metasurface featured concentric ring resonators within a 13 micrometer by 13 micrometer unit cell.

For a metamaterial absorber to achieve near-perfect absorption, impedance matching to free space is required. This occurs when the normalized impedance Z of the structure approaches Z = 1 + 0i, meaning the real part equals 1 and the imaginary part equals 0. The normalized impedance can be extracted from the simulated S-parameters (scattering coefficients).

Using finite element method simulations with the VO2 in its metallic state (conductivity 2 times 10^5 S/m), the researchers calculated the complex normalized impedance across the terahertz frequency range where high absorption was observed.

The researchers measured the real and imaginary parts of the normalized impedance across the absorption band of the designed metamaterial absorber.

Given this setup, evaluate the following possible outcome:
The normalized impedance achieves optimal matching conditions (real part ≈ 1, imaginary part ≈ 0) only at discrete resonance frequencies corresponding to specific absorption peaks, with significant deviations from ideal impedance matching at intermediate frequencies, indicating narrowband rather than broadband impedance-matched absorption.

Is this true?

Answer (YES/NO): NO